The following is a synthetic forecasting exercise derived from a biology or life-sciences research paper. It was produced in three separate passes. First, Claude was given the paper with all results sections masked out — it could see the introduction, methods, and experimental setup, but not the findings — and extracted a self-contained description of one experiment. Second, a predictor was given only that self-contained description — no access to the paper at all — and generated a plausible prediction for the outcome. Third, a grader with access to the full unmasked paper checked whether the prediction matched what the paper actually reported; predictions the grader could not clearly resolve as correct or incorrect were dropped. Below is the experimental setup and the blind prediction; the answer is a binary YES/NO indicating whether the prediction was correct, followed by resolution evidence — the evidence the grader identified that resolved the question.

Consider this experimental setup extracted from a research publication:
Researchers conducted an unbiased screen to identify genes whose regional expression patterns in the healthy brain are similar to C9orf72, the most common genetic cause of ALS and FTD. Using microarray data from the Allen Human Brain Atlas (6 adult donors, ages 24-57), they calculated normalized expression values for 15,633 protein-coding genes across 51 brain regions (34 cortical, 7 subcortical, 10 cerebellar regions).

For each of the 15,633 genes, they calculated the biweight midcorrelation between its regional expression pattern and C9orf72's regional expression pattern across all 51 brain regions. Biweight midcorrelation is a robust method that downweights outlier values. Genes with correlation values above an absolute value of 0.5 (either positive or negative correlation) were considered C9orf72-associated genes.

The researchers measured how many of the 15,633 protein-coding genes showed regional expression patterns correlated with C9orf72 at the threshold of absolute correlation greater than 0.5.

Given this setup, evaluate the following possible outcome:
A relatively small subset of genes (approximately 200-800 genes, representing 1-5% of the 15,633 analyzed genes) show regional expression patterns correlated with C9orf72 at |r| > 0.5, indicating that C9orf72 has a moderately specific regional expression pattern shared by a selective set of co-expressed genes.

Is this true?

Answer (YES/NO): NO